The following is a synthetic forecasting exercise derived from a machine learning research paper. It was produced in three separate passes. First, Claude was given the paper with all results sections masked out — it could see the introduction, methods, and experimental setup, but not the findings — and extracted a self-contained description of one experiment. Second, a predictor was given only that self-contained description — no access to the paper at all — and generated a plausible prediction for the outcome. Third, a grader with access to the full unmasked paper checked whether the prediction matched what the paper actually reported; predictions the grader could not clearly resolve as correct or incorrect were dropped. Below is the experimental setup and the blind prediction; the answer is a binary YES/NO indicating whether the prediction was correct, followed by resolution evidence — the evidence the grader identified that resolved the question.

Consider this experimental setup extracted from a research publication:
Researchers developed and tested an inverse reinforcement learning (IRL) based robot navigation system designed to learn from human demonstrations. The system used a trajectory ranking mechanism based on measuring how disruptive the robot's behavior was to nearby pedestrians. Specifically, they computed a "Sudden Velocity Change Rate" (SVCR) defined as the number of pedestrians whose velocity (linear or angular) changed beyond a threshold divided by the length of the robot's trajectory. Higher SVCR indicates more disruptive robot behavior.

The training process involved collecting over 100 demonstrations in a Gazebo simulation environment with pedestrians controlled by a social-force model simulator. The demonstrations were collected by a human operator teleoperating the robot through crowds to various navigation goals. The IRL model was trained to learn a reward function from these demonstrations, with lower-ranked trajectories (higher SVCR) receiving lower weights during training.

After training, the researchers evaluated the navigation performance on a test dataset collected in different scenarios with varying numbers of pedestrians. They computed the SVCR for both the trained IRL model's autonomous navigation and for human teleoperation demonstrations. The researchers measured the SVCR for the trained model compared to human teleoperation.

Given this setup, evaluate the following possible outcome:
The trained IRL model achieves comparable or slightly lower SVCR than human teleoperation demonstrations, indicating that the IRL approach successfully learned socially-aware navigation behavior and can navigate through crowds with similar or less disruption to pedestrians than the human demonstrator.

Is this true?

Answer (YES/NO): YES